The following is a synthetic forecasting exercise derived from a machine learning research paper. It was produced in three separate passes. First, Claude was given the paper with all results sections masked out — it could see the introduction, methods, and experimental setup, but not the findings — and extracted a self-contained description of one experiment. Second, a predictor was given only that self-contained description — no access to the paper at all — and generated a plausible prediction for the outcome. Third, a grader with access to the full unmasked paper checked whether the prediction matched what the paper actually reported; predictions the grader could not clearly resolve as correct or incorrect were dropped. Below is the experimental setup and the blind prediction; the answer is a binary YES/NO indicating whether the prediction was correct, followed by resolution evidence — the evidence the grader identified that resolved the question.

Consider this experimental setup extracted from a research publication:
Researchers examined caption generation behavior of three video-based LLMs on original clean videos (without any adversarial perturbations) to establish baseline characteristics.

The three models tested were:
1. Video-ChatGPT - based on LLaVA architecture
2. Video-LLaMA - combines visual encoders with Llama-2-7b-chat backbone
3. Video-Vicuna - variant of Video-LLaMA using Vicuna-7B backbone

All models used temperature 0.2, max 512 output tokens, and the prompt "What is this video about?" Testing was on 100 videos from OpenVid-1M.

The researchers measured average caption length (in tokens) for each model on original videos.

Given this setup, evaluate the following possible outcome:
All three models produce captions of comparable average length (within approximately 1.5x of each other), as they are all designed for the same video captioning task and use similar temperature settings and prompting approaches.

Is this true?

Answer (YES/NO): NO